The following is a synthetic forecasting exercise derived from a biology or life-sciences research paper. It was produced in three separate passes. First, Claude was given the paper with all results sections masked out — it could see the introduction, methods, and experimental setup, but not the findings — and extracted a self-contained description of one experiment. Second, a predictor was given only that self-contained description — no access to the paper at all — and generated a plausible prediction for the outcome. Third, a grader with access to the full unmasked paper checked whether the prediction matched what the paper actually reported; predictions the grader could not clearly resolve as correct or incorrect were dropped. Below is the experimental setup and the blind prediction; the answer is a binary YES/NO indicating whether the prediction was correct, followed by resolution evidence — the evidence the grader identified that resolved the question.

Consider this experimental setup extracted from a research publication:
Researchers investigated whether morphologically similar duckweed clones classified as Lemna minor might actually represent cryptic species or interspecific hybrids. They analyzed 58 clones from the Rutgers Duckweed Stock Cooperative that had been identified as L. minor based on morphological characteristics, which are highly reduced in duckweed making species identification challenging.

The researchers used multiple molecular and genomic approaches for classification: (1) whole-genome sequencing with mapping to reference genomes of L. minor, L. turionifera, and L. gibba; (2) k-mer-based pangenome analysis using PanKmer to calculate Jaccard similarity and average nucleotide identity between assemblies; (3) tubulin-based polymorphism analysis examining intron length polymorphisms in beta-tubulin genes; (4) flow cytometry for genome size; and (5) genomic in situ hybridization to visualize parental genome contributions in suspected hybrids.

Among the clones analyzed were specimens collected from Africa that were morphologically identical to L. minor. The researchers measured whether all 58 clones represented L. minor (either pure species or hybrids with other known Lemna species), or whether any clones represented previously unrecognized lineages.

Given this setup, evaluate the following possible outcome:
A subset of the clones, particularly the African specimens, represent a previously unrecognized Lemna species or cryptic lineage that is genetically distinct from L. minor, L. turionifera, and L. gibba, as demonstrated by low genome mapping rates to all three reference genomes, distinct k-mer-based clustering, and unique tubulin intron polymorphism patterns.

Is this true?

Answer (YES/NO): NO